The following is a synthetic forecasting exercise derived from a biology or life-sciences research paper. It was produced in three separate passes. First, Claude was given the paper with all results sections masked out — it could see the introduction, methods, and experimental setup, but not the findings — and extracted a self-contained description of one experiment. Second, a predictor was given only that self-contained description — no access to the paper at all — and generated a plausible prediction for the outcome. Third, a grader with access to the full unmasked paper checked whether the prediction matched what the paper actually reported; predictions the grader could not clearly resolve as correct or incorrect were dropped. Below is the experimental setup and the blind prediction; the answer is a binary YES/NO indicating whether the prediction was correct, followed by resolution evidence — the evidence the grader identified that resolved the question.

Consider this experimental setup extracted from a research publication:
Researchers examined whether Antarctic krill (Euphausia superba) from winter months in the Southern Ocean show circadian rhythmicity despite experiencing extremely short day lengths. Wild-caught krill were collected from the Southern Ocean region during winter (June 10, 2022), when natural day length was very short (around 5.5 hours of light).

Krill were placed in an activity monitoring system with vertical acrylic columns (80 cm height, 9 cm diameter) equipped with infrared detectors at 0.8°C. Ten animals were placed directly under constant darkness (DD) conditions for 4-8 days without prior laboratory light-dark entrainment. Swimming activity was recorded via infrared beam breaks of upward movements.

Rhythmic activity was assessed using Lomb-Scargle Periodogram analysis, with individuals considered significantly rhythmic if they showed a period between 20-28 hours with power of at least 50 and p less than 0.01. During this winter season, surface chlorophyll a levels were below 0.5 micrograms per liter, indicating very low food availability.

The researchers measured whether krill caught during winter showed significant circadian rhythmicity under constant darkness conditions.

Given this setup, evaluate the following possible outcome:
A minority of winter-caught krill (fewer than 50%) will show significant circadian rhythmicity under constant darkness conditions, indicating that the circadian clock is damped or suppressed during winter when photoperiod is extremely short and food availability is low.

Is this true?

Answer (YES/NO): NO